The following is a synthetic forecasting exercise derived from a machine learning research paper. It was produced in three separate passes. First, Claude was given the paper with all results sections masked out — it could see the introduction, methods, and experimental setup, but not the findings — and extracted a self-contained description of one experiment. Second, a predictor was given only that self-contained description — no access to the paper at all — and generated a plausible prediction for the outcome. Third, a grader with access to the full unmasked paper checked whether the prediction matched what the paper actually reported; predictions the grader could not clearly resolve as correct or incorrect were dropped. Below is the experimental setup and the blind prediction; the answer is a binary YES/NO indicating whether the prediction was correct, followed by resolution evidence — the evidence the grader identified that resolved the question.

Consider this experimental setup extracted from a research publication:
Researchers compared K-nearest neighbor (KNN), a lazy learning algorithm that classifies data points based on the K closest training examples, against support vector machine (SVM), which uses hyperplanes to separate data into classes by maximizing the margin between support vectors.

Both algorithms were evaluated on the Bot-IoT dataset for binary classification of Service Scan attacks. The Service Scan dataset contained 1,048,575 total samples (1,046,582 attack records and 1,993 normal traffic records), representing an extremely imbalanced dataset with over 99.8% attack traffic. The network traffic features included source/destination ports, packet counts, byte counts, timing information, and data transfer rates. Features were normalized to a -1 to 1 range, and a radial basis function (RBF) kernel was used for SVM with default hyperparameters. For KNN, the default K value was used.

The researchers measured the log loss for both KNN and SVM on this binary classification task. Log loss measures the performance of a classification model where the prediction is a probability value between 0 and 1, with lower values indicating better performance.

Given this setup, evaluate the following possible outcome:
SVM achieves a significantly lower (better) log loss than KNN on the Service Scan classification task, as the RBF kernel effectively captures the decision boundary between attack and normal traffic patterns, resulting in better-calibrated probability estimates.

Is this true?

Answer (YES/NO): NO